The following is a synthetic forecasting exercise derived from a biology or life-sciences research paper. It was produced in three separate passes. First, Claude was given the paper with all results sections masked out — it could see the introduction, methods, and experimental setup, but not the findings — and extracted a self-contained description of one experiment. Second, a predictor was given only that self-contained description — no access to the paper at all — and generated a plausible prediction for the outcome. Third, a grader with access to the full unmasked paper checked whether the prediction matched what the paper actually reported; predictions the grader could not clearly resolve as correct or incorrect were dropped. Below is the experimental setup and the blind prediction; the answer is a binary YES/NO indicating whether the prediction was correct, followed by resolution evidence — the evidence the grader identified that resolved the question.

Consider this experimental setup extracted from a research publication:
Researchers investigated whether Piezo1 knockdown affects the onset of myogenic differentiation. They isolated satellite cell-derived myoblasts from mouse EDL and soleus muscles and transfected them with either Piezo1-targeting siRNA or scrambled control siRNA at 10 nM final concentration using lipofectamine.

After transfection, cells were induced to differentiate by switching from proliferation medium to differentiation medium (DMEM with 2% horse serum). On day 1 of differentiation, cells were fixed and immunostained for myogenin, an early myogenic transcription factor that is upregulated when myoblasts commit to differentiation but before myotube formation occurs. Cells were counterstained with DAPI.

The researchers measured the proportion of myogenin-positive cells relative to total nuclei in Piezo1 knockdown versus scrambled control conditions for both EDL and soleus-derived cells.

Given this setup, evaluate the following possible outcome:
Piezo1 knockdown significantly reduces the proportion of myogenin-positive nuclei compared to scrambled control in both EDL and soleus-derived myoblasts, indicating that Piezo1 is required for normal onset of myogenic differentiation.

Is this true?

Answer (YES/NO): NO